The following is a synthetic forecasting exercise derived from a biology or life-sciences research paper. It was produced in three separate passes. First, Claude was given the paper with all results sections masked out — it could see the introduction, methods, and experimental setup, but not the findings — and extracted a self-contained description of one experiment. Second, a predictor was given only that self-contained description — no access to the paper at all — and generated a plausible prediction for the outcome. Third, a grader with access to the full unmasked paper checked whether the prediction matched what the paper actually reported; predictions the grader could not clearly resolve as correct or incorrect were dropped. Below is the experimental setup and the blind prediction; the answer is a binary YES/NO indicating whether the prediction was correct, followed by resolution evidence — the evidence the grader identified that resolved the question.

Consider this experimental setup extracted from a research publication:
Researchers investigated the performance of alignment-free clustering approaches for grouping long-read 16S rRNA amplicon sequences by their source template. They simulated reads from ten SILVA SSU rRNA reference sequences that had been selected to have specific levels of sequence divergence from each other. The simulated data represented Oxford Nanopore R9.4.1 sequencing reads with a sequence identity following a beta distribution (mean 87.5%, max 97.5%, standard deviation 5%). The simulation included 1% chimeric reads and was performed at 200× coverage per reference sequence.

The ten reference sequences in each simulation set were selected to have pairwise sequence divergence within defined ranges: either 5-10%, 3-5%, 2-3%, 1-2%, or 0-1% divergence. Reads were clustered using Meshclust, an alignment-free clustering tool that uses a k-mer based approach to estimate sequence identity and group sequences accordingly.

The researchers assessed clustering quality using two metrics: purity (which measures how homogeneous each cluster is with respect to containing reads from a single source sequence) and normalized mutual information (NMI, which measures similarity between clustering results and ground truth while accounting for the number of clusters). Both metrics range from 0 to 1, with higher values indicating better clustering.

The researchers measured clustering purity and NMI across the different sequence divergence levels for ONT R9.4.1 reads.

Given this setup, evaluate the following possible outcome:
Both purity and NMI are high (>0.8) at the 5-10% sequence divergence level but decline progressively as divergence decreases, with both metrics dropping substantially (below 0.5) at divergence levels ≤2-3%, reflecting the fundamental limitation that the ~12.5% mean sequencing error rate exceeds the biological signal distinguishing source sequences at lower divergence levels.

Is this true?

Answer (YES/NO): NO